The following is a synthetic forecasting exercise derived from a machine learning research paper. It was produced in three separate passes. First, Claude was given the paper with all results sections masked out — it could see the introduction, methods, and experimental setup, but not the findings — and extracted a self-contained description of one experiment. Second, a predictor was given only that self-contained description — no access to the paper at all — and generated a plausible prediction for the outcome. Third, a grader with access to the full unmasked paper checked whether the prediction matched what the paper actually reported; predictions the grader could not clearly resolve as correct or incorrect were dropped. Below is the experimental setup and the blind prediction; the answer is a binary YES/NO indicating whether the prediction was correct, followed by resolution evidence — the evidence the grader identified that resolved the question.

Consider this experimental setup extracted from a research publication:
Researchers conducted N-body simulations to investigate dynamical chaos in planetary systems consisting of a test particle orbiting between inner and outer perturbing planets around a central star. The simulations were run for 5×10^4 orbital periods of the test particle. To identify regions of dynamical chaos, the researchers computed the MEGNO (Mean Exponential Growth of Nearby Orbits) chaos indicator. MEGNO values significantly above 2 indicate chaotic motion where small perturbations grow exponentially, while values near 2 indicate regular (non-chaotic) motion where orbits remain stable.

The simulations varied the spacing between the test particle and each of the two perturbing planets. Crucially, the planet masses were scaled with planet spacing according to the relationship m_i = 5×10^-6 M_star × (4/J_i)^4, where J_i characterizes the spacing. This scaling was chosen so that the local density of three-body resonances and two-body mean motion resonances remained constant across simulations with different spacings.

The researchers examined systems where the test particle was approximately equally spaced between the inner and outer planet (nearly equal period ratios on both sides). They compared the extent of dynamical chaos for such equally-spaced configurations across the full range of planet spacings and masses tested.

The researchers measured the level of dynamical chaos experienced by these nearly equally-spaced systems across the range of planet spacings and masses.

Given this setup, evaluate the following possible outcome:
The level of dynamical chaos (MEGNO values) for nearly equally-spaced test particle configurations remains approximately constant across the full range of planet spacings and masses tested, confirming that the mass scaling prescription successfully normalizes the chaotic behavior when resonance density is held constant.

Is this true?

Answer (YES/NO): YES